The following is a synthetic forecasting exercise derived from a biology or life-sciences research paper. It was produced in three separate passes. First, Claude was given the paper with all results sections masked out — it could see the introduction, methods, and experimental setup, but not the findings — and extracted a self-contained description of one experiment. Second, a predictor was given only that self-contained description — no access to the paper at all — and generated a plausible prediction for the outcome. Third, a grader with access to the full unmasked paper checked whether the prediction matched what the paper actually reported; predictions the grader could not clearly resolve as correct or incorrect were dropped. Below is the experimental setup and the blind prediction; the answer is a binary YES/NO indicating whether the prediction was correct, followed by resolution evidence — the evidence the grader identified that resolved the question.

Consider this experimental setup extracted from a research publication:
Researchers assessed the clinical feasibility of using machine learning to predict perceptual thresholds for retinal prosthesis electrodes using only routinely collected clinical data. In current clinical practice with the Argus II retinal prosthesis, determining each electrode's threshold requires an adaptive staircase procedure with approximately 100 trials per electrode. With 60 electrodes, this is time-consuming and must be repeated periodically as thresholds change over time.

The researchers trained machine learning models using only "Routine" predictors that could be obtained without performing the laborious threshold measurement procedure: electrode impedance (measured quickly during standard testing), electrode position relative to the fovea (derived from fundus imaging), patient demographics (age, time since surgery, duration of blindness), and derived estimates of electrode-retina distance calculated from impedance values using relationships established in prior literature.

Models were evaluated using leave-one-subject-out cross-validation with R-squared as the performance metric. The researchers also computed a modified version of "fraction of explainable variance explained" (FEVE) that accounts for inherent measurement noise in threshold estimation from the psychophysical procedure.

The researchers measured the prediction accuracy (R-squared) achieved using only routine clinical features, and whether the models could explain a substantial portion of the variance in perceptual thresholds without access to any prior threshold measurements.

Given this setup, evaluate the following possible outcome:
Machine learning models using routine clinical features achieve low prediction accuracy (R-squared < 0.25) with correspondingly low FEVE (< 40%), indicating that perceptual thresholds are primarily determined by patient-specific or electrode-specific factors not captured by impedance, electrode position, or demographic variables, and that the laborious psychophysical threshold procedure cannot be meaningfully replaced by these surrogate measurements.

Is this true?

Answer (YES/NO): YES